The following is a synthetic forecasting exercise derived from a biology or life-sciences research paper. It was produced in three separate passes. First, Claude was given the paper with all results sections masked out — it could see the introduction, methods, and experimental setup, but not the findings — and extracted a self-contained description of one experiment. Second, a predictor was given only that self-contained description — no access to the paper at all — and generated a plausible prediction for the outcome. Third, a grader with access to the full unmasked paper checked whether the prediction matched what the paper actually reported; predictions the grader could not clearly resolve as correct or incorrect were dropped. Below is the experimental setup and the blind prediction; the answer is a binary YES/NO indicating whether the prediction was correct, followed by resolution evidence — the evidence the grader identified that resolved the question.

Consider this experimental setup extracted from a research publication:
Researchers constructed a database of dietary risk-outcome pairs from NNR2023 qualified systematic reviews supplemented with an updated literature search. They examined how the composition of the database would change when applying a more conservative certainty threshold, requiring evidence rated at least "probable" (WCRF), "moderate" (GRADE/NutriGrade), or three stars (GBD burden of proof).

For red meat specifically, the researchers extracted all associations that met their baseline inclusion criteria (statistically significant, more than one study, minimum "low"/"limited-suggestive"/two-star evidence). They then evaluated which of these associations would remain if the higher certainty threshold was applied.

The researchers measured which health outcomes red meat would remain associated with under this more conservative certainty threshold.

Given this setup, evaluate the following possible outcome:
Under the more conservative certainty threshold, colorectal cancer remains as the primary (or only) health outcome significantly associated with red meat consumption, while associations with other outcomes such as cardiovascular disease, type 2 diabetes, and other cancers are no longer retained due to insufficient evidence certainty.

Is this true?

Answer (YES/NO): NO